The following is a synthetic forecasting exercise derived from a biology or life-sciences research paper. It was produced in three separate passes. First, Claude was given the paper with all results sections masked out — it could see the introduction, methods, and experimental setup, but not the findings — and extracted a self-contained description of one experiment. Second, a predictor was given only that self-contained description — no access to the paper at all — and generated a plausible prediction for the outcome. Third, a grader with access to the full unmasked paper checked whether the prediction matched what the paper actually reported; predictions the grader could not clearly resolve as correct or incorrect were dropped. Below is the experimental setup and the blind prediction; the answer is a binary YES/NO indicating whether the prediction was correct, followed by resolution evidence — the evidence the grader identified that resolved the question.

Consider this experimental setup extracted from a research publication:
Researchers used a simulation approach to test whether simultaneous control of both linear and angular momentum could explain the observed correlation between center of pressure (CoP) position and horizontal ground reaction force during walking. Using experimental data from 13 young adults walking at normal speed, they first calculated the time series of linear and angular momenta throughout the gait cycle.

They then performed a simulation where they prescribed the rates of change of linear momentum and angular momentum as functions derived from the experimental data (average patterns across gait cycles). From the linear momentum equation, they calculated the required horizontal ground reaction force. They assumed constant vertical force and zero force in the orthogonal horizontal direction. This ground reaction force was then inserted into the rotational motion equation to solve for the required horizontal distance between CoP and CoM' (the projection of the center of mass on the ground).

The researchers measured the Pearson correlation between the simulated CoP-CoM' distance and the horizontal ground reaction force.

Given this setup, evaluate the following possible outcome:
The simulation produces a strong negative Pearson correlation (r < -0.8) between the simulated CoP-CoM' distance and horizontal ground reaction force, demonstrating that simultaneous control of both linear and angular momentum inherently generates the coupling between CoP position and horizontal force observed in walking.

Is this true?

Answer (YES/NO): YES